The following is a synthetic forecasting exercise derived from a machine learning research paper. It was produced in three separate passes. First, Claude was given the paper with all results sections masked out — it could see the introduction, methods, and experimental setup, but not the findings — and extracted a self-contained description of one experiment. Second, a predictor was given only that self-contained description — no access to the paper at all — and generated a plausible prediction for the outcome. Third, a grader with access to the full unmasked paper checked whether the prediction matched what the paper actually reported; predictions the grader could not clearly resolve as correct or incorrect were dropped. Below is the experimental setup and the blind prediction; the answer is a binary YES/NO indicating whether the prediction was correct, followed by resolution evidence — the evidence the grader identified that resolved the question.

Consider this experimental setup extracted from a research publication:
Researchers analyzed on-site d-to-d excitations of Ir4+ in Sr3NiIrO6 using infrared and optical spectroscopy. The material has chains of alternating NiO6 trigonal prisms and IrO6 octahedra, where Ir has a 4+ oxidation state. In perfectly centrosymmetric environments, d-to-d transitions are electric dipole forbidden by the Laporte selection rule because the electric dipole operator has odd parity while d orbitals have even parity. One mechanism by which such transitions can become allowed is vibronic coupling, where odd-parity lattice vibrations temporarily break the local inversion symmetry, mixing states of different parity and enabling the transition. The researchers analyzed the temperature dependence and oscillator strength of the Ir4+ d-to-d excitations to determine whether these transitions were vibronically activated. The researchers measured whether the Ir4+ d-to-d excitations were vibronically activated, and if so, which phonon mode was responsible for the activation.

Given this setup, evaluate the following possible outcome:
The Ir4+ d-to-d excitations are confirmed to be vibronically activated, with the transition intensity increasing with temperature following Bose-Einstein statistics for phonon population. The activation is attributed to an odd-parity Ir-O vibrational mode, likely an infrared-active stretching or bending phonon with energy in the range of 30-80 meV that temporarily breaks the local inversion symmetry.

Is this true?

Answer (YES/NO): NO